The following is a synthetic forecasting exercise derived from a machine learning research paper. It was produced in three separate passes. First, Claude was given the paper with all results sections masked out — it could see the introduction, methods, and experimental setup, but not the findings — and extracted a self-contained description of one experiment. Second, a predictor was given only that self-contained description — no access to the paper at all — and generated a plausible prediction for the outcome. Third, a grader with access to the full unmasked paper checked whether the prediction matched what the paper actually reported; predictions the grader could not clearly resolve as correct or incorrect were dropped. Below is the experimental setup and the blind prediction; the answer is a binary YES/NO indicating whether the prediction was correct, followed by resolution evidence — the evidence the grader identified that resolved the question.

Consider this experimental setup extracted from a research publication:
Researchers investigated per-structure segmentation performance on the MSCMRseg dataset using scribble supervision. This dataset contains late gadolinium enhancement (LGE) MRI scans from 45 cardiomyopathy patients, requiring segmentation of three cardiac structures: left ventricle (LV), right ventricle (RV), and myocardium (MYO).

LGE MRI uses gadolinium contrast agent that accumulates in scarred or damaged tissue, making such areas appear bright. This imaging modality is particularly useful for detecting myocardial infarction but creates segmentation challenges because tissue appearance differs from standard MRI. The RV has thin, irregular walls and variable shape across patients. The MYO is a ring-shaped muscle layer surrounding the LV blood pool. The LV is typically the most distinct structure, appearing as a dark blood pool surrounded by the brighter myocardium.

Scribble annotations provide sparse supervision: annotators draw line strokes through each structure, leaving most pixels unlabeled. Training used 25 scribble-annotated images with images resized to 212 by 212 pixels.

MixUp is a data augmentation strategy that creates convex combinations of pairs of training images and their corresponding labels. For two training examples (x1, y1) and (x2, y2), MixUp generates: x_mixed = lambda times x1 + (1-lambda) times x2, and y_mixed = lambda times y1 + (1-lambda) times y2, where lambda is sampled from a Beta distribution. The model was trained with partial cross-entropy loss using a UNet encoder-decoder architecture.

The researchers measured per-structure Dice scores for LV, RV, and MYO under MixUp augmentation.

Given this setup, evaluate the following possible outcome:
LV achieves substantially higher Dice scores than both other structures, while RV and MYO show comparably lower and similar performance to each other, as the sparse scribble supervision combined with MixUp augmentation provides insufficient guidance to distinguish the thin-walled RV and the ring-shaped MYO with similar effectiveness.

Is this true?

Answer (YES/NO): NO